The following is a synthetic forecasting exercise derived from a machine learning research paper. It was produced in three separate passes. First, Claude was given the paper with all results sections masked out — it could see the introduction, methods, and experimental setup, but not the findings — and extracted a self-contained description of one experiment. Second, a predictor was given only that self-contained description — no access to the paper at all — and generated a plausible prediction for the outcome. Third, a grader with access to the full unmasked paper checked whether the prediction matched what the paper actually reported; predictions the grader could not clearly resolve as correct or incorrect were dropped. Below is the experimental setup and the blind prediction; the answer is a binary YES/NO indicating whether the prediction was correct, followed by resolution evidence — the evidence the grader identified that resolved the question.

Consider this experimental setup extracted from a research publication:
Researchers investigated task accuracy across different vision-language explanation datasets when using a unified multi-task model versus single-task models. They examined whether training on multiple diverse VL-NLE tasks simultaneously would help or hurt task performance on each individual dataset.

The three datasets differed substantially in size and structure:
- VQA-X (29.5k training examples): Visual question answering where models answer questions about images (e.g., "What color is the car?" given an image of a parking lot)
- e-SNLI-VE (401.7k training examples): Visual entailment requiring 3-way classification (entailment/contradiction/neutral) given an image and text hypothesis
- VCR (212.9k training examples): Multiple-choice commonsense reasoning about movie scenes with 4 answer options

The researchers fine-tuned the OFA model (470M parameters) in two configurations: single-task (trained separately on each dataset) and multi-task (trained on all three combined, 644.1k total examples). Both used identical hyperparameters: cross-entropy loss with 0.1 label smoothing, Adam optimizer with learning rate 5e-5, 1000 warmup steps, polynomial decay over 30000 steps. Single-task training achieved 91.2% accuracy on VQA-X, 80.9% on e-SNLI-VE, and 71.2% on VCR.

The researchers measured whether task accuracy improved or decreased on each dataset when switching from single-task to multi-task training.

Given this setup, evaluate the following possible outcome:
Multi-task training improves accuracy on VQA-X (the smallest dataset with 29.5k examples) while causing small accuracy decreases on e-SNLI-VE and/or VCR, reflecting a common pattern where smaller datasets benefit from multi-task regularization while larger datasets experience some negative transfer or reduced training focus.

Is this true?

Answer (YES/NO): NO